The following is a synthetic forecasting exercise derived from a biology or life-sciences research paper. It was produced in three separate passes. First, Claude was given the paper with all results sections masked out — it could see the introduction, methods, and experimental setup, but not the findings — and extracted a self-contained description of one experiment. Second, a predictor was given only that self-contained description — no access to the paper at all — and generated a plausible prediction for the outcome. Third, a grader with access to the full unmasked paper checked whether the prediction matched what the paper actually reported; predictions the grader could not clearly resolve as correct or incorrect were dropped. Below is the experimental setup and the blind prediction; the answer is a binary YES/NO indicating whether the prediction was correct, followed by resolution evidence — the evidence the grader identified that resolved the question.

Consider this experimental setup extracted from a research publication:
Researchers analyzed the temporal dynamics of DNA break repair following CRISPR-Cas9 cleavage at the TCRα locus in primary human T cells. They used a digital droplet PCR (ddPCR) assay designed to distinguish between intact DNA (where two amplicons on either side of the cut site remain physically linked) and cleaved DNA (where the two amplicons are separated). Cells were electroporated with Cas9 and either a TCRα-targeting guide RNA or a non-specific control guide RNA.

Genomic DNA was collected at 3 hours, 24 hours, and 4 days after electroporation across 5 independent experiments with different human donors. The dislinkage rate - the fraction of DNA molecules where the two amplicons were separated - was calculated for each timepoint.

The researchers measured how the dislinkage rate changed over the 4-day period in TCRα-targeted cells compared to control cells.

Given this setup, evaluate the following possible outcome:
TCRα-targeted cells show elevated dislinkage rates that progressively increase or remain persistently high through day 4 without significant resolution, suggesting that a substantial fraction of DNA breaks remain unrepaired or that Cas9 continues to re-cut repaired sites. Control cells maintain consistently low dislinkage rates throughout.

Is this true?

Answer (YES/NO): NO